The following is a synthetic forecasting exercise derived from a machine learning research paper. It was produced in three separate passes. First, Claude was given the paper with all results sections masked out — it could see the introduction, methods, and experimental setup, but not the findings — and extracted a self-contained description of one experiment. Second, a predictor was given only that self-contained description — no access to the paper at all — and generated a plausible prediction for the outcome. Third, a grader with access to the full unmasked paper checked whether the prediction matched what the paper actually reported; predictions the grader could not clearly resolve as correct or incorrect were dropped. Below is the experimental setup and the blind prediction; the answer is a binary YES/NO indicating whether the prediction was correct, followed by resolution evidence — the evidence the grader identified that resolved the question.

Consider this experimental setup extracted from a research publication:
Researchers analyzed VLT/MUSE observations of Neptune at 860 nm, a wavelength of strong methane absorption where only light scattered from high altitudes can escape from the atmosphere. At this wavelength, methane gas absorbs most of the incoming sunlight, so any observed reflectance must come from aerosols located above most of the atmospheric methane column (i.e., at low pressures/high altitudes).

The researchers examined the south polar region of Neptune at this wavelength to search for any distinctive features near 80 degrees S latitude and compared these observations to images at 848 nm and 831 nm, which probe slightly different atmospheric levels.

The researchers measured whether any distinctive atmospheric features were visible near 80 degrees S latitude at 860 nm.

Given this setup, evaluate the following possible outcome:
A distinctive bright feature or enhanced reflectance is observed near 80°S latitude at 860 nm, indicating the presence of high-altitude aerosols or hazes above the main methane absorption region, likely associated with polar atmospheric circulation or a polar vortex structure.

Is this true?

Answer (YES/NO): YES